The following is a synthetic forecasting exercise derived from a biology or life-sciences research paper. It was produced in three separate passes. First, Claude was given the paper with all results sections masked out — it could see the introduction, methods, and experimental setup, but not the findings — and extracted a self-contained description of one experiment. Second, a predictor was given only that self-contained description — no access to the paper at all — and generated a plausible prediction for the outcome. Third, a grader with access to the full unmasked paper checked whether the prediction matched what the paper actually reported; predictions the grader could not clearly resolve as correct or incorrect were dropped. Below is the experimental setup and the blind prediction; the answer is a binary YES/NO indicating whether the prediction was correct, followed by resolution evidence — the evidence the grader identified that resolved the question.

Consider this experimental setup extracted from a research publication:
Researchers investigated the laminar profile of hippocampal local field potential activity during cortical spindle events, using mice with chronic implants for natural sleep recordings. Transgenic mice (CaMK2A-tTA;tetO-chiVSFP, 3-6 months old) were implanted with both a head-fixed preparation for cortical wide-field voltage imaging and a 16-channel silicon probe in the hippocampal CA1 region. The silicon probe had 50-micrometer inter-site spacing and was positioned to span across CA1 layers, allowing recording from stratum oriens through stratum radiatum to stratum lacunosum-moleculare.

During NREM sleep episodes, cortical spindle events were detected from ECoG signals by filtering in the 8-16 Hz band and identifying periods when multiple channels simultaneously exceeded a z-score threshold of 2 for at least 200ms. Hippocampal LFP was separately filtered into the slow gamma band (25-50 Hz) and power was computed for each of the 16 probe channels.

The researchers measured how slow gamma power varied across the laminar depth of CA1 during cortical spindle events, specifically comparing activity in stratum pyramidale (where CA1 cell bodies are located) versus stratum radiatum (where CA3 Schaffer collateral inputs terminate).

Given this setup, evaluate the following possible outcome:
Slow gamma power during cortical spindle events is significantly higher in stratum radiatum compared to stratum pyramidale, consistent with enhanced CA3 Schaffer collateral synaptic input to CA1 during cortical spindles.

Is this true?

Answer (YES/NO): YES